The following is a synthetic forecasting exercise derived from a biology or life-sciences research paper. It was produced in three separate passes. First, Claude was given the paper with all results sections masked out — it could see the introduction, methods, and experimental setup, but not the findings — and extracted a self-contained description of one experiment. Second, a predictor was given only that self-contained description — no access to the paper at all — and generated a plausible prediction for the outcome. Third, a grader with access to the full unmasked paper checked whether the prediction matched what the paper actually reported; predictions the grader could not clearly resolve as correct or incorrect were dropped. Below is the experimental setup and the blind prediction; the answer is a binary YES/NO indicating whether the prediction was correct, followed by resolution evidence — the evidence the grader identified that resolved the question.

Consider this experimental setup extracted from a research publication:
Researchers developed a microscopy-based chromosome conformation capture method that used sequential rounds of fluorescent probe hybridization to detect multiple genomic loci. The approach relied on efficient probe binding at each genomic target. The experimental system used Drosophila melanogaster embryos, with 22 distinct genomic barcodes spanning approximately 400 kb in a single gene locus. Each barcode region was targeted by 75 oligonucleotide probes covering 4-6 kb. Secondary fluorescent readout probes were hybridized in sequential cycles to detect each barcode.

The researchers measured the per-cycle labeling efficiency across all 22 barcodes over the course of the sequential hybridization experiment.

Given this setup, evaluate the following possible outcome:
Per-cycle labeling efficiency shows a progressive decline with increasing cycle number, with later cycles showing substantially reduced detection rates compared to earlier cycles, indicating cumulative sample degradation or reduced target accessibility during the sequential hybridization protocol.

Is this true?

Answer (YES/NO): NO